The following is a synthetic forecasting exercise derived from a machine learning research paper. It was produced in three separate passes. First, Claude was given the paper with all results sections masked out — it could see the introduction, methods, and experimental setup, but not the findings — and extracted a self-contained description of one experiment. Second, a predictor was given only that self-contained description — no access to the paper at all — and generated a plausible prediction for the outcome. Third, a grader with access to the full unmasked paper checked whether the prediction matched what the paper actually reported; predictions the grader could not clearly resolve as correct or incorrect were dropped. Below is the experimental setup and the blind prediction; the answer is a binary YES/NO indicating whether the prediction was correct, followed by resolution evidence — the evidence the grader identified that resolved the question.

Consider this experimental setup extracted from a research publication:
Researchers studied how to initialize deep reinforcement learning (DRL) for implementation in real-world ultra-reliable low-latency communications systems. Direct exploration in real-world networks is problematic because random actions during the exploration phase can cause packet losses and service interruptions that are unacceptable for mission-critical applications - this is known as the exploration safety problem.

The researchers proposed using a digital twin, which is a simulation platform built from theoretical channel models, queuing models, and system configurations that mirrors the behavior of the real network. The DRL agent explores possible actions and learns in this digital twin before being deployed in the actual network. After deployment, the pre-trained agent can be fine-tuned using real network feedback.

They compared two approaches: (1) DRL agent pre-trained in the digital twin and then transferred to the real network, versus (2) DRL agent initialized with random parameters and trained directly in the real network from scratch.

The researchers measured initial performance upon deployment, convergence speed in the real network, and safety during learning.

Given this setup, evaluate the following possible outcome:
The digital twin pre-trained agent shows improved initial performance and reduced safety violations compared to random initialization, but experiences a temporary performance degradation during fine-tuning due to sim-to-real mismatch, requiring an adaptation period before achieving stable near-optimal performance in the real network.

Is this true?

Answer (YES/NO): NO